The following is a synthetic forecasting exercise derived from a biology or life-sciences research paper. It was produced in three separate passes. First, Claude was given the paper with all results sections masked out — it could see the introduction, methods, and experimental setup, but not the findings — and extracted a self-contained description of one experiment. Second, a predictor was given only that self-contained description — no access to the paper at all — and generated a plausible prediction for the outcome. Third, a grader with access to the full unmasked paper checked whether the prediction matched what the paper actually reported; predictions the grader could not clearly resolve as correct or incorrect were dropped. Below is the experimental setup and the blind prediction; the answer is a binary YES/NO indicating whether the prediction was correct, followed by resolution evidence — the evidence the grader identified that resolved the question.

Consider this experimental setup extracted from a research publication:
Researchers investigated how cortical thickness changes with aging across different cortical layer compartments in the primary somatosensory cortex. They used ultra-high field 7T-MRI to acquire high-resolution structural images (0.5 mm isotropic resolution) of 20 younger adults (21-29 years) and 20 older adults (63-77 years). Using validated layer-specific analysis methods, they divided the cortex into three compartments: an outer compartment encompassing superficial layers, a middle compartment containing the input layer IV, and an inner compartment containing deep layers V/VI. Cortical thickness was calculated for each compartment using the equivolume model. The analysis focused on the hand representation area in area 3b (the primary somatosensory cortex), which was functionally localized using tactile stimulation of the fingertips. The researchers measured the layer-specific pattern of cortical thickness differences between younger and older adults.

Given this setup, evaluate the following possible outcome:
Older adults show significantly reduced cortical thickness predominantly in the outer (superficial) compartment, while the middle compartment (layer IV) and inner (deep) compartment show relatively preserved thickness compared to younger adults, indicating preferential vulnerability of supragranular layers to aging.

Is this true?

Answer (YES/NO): NO